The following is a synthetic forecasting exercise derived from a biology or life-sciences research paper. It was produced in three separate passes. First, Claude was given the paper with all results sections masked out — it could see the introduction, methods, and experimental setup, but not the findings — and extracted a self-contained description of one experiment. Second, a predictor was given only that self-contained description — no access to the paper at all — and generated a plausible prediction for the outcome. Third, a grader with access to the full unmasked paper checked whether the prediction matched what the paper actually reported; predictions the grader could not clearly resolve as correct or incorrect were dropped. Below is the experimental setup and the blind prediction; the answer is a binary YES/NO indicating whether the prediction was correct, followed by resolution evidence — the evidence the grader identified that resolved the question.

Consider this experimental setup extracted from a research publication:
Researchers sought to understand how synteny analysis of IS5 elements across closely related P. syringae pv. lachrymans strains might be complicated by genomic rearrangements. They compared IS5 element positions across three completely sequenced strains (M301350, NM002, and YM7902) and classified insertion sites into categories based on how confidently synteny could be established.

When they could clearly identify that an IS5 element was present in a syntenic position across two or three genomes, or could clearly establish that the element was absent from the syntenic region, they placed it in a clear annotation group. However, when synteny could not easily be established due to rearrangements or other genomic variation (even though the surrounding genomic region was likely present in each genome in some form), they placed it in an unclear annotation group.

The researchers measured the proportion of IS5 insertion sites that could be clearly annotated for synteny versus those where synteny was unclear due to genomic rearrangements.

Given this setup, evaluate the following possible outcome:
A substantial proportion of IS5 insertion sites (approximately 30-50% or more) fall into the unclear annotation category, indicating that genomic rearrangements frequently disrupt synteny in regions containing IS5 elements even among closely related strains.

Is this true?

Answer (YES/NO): YES